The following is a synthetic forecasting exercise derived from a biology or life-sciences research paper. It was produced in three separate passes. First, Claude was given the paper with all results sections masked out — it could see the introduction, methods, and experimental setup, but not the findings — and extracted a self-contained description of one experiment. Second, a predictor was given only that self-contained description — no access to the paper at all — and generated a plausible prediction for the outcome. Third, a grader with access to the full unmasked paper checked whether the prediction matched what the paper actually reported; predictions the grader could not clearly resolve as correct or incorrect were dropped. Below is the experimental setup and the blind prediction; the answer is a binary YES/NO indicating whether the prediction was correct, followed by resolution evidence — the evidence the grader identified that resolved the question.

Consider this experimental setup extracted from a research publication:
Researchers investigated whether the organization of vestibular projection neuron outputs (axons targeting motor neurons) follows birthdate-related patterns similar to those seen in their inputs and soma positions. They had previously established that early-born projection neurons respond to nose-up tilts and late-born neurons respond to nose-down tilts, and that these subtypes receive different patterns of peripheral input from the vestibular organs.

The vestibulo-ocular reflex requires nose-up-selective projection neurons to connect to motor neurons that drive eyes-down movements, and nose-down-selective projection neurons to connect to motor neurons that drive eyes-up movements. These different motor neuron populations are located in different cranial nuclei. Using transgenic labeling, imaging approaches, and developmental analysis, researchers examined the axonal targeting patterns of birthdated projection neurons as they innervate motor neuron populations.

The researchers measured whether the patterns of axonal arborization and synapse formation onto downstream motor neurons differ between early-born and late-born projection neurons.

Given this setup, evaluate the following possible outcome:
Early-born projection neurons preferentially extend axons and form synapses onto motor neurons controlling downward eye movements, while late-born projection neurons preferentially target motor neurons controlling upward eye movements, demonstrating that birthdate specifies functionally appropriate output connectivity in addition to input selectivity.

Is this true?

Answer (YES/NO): YES